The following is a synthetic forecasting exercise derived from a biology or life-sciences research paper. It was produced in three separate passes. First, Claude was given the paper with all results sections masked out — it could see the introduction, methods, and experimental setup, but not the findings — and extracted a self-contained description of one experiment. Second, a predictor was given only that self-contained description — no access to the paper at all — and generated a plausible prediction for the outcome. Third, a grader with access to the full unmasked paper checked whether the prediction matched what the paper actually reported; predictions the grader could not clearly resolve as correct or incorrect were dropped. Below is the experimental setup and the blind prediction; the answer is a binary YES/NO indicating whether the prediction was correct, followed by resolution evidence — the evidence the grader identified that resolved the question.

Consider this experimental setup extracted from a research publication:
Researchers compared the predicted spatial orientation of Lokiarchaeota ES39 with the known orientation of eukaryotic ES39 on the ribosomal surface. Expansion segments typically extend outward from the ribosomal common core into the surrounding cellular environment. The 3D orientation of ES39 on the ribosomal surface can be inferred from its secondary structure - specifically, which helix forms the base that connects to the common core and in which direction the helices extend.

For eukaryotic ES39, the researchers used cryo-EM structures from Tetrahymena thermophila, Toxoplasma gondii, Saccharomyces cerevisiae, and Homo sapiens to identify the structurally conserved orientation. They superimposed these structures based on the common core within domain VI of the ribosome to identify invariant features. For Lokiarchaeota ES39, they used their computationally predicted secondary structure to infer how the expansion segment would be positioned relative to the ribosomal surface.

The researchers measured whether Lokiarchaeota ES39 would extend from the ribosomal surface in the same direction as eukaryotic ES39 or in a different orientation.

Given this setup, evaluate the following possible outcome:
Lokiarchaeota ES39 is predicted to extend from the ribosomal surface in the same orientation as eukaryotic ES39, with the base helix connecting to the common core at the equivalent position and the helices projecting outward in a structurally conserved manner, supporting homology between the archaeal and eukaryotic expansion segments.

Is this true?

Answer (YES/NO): NO